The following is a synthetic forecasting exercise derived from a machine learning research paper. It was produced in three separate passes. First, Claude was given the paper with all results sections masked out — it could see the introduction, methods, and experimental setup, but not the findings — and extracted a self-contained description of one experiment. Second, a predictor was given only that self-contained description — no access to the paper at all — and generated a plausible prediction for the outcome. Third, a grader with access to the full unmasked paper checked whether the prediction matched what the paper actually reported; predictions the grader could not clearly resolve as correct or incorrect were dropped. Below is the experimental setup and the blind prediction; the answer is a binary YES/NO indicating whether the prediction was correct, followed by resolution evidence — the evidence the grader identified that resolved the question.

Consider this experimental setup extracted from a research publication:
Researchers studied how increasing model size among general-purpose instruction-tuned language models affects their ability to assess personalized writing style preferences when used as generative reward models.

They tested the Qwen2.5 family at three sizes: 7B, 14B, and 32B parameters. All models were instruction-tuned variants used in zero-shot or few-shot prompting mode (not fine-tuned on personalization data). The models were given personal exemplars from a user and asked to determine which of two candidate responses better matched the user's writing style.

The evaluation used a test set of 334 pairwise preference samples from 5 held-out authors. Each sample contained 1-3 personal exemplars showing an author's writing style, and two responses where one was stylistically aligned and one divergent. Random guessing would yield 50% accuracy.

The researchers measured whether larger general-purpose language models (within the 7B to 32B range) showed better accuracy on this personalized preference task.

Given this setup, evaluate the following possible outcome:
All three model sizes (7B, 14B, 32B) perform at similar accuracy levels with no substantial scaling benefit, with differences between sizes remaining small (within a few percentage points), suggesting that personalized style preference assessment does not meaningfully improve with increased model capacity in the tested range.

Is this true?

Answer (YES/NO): NO